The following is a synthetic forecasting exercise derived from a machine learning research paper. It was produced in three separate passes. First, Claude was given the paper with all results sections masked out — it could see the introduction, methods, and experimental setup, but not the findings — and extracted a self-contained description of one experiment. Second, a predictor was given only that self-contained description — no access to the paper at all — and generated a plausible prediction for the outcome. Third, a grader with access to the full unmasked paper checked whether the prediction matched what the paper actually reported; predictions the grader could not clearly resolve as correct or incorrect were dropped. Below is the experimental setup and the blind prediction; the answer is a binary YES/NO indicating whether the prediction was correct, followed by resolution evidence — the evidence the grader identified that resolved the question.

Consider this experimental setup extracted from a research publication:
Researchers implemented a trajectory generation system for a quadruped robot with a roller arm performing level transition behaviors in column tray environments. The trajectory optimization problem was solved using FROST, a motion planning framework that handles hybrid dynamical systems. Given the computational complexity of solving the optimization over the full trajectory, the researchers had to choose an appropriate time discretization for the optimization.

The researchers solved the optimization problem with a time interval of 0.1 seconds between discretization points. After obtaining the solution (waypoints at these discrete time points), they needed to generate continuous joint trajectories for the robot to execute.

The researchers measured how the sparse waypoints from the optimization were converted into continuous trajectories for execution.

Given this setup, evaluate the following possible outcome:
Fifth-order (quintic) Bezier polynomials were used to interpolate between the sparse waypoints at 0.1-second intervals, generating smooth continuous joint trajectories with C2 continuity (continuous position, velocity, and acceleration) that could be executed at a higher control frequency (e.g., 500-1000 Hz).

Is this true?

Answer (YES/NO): NO